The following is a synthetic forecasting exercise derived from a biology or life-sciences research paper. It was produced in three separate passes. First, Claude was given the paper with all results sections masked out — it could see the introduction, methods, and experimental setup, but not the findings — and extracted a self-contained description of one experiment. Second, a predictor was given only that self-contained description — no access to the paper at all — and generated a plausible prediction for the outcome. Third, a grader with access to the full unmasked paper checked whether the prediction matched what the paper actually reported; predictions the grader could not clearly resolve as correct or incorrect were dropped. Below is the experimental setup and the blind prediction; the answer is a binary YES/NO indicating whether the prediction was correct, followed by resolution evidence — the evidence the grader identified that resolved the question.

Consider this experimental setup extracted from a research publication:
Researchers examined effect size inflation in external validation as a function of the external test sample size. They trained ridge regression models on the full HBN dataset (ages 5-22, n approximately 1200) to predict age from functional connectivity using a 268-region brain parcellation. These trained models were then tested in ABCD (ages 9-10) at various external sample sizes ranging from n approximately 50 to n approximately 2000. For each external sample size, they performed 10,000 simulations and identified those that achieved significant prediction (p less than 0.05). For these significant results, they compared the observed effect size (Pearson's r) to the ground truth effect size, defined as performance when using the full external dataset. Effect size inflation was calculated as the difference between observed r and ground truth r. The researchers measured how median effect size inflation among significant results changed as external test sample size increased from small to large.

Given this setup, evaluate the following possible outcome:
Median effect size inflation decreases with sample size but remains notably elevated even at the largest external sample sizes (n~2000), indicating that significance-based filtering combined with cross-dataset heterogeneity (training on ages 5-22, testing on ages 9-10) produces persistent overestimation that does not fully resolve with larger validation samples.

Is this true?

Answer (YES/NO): NO